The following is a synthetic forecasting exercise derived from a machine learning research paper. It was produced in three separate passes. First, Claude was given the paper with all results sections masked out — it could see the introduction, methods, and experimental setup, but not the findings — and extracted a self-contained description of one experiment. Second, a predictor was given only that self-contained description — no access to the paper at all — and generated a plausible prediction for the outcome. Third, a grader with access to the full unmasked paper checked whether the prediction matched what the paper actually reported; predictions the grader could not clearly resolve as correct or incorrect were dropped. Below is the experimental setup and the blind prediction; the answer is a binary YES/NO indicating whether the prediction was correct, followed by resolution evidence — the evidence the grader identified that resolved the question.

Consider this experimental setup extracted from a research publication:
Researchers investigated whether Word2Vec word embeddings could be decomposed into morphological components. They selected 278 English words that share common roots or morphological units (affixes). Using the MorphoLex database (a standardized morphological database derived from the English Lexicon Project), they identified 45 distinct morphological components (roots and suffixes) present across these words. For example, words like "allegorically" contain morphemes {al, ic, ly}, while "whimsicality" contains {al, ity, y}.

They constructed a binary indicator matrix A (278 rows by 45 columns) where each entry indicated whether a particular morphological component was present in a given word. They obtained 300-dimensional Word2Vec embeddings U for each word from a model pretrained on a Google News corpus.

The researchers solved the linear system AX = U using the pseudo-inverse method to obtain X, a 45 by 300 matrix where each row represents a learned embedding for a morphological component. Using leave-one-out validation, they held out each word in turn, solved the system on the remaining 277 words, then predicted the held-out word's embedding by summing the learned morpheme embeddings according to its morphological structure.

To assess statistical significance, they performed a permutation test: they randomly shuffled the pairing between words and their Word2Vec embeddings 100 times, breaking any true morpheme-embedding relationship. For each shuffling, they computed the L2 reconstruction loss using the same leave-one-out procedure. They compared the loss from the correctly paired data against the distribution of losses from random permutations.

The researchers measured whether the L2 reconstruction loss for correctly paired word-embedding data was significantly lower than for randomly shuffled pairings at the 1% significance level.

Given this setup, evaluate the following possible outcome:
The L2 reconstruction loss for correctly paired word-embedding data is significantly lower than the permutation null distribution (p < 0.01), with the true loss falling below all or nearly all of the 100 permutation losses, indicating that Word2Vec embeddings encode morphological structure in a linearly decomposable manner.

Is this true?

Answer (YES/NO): YES